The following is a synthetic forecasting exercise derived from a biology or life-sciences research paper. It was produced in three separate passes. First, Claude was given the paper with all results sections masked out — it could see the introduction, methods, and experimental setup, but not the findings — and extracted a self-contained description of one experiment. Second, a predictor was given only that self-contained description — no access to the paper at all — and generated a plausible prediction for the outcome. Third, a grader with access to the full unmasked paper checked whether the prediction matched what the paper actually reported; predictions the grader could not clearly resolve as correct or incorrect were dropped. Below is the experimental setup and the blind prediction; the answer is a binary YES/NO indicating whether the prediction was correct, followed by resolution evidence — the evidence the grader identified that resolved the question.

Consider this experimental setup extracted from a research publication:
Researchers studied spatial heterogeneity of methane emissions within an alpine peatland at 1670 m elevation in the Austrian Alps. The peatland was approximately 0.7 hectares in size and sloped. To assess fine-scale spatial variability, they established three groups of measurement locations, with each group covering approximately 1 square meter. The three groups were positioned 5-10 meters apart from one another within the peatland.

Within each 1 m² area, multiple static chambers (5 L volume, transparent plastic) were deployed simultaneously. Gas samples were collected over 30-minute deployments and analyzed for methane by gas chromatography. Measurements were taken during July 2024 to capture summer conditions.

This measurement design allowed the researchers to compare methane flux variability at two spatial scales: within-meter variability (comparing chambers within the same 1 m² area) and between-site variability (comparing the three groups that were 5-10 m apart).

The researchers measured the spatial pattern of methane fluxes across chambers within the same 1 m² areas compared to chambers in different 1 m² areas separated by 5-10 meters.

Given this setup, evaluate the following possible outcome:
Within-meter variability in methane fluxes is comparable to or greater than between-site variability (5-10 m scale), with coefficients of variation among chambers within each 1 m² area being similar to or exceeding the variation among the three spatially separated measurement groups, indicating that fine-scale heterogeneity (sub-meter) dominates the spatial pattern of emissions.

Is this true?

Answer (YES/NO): YES